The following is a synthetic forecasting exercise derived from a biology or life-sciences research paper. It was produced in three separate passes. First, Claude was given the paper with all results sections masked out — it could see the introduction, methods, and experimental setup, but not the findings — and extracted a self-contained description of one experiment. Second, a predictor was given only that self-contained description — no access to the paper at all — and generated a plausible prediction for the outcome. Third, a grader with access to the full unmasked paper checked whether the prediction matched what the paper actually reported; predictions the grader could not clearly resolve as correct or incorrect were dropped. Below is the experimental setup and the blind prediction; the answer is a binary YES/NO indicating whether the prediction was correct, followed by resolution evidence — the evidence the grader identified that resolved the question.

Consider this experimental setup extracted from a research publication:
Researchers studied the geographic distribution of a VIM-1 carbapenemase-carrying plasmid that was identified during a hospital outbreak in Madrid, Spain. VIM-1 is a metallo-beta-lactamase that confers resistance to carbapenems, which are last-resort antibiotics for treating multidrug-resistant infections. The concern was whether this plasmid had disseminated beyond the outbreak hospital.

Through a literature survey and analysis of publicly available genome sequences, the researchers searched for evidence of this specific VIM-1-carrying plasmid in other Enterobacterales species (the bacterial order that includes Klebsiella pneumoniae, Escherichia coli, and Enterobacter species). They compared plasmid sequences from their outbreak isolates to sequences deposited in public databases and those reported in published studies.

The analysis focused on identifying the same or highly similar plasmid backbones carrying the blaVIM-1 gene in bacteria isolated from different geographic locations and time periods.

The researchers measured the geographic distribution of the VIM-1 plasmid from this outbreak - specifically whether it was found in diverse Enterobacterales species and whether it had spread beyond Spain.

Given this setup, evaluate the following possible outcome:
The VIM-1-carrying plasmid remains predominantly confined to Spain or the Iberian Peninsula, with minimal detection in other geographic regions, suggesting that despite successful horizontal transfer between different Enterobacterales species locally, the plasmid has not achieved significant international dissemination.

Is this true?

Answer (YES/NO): YES